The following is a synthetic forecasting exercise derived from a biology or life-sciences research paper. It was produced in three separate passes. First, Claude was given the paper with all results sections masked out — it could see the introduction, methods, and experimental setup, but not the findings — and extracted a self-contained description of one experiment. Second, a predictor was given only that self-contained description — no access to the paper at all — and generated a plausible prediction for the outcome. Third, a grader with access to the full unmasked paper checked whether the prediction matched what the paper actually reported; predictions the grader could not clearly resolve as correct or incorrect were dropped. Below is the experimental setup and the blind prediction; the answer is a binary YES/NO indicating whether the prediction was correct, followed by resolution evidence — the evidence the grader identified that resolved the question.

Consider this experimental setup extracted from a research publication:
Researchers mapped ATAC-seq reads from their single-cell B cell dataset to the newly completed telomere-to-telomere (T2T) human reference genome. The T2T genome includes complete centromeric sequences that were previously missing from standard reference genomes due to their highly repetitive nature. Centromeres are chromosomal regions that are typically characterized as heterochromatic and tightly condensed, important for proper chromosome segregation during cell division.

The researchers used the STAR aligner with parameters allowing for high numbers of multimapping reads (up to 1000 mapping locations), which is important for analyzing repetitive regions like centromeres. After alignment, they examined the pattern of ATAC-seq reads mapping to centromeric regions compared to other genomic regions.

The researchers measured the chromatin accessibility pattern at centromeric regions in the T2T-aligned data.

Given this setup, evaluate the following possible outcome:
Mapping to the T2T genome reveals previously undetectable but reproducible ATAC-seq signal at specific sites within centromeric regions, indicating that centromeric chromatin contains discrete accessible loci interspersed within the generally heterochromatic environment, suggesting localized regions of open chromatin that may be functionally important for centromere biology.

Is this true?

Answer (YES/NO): NO